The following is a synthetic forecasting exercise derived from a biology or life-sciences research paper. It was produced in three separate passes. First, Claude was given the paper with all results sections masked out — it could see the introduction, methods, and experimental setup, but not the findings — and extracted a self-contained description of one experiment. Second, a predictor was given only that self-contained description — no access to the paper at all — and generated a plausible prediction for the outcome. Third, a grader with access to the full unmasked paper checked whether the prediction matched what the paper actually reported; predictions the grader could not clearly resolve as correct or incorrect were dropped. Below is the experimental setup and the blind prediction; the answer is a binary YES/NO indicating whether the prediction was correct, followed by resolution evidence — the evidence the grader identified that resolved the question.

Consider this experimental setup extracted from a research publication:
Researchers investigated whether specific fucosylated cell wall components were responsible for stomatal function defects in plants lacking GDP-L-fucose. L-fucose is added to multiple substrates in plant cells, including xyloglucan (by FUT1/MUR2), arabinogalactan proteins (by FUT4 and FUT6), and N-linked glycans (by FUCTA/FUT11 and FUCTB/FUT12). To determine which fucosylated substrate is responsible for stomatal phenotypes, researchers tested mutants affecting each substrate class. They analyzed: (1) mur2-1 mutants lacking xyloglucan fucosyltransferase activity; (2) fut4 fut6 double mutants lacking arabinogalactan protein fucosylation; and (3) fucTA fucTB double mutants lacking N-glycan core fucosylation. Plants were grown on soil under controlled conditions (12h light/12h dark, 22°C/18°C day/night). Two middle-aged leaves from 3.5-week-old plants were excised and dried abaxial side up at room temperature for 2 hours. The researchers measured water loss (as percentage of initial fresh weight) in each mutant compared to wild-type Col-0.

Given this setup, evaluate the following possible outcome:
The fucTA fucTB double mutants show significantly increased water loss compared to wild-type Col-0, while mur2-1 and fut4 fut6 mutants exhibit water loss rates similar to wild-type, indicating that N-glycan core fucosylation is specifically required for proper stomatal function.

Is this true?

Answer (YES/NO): NO